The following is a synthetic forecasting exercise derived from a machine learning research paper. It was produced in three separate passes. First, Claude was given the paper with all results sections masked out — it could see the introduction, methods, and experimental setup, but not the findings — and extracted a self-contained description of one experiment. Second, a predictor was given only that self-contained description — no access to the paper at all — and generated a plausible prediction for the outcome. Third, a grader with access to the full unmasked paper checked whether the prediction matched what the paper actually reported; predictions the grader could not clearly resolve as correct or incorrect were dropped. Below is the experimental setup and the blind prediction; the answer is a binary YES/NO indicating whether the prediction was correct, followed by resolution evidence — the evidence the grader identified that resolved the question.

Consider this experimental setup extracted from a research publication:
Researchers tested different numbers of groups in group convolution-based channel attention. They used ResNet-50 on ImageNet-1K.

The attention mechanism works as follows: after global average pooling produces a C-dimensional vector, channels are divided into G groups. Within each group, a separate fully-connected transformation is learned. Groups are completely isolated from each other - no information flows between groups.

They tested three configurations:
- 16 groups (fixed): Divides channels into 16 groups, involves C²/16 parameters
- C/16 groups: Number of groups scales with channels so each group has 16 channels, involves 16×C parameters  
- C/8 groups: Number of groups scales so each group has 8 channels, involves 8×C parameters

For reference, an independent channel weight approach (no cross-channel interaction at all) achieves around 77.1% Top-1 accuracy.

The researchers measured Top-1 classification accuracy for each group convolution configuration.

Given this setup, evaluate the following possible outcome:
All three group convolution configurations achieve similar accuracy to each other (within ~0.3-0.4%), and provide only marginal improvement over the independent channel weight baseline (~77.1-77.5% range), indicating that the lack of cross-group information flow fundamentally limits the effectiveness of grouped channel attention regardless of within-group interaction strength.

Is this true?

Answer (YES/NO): NO